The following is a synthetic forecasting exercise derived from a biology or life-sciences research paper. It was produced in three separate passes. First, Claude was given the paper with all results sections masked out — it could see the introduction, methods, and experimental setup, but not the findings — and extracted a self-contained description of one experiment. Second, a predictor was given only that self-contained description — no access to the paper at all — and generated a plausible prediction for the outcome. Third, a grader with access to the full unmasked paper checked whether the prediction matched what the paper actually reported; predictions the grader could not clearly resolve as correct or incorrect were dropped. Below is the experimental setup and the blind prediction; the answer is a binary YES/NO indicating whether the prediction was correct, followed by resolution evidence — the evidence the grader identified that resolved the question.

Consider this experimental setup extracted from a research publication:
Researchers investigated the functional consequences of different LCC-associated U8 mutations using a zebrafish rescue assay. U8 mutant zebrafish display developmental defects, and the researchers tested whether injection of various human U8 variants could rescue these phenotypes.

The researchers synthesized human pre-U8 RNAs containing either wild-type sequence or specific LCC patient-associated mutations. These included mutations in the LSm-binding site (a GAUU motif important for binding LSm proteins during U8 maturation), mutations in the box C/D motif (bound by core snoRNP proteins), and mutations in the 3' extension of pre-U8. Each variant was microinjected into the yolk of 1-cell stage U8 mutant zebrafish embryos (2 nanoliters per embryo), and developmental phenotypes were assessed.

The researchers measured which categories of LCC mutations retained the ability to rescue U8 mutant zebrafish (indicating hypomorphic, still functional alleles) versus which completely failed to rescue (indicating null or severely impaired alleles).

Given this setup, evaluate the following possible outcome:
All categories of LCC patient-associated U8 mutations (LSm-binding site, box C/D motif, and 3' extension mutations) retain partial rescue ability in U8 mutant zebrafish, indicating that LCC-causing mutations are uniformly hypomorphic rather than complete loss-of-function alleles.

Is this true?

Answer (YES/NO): NO